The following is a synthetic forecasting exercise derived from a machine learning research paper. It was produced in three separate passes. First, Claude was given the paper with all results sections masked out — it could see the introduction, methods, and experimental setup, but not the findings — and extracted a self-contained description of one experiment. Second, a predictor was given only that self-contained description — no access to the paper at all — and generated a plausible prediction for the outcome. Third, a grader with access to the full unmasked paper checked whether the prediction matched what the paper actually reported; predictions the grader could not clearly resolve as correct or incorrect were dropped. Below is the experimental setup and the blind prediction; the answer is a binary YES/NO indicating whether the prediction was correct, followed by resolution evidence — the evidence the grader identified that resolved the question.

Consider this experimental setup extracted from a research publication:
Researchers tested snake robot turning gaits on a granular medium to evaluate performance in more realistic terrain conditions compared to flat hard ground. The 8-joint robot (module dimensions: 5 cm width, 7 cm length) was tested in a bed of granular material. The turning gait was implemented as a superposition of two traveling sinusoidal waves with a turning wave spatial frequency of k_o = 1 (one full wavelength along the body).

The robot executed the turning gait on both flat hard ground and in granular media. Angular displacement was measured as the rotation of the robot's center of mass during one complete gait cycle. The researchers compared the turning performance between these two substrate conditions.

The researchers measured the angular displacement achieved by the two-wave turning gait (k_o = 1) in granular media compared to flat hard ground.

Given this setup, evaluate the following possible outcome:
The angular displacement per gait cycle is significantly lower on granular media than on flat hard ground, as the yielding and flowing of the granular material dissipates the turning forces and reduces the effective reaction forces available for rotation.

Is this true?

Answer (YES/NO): YES